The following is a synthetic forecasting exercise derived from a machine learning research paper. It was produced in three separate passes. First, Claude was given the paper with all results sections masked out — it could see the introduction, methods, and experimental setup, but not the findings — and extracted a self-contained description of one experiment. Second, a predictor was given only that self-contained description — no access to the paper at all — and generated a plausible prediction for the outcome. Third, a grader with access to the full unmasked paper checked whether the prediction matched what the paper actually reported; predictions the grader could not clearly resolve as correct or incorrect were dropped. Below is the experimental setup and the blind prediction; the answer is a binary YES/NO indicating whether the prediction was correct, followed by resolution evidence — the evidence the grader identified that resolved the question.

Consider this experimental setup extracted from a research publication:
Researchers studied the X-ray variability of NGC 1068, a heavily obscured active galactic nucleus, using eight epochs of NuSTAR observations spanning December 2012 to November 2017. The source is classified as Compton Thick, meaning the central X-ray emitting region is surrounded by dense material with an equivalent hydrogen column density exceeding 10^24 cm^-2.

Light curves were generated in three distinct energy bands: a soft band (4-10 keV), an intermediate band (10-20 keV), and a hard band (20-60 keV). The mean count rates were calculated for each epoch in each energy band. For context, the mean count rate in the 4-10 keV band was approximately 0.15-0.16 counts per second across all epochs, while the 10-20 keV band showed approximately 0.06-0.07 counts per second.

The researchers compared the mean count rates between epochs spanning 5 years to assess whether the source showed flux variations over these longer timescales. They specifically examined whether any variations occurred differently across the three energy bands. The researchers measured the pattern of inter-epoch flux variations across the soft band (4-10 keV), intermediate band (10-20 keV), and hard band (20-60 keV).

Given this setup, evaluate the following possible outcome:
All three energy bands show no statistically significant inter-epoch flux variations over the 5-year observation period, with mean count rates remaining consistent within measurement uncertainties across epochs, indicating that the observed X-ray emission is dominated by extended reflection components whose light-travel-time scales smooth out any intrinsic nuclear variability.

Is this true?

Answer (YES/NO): NO